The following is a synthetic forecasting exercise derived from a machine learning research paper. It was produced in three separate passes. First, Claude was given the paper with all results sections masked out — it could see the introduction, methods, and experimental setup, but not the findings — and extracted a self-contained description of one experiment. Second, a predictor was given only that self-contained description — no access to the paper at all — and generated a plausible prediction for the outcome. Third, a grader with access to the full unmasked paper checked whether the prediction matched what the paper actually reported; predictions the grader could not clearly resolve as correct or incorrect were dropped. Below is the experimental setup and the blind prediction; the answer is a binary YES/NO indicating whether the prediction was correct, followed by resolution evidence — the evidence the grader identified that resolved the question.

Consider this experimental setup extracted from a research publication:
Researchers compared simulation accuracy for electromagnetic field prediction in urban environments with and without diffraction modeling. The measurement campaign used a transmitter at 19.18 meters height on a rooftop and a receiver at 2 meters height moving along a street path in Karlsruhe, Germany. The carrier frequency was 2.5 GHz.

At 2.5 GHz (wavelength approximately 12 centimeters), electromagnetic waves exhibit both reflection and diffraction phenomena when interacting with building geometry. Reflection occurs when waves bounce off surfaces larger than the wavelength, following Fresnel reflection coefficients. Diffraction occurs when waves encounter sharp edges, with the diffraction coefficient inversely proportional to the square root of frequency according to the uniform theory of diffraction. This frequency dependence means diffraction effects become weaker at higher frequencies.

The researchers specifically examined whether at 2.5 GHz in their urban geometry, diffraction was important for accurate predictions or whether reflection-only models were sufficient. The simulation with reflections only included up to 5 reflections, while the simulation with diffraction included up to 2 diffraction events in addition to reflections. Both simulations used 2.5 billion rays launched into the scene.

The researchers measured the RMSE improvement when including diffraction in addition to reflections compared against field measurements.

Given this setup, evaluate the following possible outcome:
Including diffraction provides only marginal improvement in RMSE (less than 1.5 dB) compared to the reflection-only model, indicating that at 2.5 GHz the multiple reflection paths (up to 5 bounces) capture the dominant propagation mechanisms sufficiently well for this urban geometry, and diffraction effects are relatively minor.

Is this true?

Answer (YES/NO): NO